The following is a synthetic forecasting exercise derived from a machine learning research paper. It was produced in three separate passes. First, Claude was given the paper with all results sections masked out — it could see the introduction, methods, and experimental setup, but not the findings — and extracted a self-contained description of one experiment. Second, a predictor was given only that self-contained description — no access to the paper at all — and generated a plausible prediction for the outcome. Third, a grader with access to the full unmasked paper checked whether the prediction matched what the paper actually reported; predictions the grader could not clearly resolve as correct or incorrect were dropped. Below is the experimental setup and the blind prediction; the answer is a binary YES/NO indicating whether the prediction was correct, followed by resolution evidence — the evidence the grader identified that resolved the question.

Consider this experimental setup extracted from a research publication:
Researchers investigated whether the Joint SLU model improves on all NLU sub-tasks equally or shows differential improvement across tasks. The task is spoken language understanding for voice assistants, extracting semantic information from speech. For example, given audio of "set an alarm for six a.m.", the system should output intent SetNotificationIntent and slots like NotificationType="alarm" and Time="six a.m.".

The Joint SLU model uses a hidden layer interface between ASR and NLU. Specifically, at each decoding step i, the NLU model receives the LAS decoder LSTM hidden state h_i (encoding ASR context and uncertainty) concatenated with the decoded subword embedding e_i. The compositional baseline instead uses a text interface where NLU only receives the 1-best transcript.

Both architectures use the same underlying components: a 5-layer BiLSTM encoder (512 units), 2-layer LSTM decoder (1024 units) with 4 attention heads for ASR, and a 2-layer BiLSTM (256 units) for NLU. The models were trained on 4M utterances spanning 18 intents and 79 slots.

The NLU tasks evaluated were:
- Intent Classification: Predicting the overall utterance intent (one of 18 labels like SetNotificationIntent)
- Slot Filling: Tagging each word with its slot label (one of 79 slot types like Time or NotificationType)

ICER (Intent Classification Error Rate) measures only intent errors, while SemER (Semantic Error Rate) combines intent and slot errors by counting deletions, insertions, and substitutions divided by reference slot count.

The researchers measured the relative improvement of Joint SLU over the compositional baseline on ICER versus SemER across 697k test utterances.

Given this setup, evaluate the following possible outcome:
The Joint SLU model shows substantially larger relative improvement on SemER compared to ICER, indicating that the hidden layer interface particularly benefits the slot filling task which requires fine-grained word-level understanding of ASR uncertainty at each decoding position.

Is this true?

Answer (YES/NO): NO